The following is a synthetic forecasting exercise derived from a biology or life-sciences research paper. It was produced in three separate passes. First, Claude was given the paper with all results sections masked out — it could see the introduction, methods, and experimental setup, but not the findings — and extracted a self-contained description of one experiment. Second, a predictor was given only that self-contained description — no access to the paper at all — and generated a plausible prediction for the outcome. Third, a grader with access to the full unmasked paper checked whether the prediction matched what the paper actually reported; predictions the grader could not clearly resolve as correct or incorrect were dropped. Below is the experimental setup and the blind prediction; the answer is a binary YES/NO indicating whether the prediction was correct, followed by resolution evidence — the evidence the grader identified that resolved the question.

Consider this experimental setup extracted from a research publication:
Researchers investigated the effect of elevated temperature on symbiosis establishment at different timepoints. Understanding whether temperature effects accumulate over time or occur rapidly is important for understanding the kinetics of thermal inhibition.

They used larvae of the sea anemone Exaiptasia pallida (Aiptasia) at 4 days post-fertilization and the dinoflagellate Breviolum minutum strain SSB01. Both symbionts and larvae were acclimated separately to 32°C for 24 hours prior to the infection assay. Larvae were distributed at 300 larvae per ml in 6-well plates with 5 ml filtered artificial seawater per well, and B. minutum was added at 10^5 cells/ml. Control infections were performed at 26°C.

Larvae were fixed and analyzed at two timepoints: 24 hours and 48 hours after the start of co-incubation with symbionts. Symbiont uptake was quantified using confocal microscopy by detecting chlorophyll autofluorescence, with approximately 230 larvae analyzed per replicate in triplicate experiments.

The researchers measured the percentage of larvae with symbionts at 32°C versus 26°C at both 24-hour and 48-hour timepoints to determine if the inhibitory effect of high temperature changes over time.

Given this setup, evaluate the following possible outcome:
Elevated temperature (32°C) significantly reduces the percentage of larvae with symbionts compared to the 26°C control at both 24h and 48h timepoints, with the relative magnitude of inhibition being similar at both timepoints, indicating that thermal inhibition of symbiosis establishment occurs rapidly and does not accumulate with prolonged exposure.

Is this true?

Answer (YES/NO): YES